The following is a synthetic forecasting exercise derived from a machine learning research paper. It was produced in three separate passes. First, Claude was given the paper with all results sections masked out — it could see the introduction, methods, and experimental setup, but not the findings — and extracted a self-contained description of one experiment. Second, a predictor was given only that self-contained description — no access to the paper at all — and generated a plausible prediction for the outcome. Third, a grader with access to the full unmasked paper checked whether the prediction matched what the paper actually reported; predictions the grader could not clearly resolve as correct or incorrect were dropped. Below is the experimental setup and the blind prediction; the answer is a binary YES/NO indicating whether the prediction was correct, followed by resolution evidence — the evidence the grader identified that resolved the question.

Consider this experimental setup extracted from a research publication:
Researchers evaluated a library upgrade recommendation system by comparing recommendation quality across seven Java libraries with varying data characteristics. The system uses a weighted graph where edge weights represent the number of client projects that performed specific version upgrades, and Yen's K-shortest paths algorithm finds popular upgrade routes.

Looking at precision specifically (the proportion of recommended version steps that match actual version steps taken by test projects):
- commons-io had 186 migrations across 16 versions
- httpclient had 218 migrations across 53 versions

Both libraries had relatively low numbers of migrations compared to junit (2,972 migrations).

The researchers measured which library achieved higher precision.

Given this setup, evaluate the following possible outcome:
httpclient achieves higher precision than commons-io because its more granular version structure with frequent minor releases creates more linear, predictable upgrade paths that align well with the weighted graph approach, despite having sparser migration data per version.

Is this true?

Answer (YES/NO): NO